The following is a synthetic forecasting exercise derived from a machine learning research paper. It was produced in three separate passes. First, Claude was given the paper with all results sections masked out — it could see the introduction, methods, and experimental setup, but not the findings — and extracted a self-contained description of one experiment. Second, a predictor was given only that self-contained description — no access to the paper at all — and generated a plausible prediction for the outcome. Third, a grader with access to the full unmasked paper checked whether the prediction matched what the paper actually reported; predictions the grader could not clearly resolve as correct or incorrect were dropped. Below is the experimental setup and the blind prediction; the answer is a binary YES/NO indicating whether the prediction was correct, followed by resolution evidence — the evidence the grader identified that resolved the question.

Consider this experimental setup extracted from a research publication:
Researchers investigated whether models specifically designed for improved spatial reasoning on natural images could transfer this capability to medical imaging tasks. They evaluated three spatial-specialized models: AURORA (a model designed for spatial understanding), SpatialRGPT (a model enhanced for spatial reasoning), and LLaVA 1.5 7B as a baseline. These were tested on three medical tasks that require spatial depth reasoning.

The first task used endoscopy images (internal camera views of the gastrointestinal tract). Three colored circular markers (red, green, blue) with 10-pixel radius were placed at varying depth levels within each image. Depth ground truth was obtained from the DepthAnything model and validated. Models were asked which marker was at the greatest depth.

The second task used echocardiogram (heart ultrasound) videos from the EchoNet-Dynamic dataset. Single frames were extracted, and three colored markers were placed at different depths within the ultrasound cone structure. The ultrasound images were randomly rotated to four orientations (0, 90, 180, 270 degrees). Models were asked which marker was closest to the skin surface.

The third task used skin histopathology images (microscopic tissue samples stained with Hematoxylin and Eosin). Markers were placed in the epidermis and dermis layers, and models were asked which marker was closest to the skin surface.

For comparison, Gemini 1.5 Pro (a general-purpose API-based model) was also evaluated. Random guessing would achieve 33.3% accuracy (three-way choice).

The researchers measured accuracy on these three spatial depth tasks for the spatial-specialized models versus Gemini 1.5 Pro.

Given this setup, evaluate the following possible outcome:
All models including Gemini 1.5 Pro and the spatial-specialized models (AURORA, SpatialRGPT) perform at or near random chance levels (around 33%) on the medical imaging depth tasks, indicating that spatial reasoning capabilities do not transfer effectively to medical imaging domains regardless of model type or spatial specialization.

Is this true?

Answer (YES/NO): NO